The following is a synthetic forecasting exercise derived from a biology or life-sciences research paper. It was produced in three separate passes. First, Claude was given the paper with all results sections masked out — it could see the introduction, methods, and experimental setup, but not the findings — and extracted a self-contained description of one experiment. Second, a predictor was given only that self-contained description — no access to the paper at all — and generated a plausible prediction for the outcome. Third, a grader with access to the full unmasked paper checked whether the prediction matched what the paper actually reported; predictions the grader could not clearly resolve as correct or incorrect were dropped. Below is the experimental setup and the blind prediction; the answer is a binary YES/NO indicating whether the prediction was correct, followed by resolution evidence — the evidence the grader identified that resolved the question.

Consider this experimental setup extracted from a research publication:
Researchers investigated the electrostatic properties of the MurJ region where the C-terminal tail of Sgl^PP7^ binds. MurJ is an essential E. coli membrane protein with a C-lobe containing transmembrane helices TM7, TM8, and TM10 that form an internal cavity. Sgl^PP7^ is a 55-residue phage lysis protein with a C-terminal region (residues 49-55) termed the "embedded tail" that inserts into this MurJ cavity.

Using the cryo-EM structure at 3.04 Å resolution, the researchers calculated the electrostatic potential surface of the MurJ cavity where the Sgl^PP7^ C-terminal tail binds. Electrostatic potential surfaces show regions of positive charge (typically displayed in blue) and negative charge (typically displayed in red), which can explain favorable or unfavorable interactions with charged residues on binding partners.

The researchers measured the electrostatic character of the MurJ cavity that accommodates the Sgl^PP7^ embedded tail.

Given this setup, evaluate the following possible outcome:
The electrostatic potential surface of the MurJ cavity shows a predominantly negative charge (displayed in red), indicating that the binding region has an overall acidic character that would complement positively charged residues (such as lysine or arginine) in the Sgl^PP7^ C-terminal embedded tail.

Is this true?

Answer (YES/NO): NO